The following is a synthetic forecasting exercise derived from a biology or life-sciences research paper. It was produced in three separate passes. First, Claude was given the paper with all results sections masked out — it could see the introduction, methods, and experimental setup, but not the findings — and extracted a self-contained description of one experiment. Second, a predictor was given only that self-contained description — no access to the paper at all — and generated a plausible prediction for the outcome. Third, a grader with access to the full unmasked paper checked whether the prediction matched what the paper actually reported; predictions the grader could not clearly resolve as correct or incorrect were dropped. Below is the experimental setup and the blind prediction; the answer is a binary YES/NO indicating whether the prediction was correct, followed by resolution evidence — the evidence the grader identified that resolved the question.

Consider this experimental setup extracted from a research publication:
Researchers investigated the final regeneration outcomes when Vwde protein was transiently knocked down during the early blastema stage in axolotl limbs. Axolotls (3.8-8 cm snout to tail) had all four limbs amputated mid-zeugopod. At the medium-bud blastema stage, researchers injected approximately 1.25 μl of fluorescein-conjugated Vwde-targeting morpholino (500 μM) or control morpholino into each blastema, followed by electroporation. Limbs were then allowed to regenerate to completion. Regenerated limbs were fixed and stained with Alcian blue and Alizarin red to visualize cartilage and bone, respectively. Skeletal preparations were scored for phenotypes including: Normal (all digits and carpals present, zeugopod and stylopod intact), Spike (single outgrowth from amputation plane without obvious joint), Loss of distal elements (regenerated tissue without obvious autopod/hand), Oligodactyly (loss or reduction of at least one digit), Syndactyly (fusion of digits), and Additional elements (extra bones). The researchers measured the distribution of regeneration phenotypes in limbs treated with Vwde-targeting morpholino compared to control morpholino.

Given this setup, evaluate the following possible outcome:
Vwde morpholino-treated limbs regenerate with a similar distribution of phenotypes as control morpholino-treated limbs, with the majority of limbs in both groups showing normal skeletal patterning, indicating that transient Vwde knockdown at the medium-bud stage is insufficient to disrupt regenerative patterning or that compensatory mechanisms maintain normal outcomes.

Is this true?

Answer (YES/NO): NO